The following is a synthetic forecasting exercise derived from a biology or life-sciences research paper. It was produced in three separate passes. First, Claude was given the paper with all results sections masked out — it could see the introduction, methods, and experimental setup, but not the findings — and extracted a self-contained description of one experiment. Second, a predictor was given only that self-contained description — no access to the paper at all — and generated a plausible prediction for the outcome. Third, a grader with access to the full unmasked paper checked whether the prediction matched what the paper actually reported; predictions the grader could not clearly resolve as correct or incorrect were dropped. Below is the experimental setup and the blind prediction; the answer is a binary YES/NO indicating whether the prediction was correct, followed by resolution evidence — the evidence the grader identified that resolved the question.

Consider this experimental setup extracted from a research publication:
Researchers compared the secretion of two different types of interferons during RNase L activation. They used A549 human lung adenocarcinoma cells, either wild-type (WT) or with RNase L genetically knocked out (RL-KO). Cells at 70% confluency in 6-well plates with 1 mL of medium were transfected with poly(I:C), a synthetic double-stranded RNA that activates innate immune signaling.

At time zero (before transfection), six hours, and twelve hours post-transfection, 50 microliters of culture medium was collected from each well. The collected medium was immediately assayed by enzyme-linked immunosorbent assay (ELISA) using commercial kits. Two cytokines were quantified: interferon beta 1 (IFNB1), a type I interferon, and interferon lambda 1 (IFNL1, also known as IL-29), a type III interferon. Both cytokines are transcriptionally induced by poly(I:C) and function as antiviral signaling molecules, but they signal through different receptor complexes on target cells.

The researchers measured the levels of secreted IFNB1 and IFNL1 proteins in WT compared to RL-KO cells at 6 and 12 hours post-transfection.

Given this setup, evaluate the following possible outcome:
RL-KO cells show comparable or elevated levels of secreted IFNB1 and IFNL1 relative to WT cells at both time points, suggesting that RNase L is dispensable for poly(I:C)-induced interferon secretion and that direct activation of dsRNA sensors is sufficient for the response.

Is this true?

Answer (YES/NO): YES